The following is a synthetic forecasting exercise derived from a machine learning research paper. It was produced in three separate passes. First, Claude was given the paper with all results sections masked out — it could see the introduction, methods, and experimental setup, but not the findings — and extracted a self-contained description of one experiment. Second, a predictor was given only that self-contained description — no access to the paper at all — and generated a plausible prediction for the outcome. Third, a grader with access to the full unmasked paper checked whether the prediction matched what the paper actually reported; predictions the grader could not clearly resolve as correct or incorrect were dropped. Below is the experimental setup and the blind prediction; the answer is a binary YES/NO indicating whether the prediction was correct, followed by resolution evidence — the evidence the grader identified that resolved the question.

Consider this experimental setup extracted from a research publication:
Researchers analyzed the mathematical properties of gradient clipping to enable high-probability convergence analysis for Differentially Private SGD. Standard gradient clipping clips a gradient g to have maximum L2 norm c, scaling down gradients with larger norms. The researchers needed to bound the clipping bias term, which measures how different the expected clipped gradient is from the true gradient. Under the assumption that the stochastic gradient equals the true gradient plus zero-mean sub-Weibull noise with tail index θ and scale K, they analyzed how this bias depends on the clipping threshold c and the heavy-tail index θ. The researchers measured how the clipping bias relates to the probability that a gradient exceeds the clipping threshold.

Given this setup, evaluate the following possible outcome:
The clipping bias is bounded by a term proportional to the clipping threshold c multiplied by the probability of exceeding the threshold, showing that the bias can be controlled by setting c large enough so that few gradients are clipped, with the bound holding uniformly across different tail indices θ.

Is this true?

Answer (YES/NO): NO